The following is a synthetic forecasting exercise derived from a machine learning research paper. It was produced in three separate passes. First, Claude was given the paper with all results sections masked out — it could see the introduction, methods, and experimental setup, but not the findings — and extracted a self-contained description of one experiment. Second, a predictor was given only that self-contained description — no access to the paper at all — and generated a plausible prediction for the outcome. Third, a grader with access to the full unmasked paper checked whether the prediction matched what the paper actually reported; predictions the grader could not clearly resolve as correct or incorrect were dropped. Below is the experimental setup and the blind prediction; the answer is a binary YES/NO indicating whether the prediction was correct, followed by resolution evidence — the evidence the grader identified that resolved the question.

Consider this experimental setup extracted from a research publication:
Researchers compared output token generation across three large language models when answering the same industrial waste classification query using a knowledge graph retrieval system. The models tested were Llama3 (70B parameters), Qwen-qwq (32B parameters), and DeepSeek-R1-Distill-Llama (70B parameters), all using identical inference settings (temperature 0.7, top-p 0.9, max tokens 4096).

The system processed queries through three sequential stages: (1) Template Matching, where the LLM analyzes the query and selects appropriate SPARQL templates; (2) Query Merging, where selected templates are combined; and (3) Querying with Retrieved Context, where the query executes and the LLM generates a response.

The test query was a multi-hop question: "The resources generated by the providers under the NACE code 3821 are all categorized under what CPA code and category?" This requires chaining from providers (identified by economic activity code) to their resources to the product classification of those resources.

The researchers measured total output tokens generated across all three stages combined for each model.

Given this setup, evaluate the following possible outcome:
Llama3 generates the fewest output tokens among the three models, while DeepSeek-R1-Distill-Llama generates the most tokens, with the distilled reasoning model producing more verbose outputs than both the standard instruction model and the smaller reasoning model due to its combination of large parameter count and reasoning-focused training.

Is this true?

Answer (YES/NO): NO